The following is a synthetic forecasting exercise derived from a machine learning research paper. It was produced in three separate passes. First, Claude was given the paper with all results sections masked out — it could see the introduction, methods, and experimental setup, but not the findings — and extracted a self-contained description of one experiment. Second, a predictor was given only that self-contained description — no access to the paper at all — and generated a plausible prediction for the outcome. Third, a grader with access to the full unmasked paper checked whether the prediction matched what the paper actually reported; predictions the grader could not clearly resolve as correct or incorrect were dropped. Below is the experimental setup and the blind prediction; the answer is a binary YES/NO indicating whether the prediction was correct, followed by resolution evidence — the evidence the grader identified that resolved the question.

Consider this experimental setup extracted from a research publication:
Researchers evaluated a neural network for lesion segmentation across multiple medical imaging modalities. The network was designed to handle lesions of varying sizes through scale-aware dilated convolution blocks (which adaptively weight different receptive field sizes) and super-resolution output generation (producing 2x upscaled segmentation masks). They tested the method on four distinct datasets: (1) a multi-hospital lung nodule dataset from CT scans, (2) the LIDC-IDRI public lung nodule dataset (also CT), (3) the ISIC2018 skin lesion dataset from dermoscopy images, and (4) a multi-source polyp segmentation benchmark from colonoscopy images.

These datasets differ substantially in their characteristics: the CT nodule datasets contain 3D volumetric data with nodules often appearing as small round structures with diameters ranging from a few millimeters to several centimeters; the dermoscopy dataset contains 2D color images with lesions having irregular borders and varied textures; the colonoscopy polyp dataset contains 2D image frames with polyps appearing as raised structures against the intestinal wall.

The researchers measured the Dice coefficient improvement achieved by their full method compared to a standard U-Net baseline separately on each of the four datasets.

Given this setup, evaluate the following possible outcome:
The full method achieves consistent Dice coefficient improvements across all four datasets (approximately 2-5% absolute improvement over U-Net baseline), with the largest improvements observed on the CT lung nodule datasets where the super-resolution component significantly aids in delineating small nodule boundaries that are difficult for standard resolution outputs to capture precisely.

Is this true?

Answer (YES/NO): NO